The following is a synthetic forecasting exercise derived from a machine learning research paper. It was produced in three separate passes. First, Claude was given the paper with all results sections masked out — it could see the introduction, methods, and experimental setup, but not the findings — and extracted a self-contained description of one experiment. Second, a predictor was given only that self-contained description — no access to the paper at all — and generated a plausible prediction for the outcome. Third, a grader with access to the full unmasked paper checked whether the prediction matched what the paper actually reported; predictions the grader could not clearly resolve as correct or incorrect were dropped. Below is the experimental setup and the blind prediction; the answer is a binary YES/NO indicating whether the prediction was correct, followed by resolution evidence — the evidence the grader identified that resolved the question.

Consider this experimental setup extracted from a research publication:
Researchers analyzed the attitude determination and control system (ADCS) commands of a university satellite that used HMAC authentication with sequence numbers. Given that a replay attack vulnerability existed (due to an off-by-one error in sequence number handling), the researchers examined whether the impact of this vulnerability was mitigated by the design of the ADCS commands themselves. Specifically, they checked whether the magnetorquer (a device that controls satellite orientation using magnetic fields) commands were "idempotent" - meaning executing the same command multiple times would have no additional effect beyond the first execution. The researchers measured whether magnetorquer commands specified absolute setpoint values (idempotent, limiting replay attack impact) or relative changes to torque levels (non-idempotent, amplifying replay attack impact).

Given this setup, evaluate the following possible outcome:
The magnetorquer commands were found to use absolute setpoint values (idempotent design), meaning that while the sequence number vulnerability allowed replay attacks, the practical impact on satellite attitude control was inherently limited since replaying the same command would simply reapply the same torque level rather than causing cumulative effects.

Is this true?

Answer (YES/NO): YES